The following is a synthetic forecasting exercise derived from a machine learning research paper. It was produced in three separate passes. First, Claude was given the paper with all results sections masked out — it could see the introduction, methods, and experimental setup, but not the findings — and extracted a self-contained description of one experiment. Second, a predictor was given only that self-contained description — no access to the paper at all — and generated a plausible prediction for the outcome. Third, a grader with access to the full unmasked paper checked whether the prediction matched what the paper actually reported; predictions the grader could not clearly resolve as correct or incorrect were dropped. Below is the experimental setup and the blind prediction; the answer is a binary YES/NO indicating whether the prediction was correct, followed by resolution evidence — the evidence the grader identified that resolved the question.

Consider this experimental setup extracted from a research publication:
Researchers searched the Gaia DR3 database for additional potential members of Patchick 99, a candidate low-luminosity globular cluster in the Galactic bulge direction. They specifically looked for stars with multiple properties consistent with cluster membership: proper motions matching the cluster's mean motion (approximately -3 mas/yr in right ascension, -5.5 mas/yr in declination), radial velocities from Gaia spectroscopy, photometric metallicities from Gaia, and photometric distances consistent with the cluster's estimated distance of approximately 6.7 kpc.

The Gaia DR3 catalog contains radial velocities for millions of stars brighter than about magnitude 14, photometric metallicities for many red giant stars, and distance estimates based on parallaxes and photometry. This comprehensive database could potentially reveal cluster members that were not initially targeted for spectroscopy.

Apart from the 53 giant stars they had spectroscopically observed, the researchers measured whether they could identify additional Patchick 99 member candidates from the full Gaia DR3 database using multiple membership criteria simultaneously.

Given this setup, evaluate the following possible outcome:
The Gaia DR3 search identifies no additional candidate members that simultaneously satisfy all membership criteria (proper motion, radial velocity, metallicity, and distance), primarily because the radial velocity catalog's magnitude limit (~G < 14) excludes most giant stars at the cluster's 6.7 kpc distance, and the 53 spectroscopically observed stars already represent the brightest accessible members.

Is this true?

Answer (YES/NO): YES